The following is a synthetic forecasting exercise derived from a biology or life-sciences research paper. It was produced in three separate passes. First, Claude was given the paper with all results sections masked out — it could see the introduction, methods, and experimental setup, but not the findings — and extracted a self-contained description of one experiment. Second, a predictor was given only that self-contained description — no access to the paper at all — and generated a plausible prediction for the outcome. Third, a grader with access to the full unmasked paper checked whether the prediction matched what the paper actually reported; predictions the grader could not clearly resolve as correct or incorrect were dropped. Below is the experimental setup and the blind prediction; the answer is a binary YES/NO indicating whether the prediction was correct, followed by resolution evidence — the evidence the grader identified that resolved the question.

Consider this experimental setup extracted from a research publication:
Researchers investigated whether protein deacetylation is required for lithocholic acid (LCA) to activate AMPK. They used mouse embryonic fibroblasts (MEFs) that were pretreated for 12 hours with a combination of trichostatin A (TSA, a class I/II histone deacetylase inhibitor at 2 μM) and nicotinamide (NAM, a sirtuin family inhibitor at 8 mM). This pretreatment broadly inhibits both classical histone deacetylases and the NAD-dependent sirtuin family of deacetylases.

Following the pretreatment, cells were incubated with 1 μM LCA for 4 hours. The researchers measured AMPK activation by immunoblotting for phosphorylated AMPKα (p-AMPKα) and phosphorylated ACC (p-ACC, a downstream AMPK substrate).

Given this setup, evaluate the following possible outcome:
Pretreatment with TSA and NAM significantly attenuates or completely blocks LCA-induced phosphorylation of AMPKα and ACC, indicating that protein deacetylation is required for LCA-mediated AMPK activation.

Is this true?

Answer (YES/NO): YES